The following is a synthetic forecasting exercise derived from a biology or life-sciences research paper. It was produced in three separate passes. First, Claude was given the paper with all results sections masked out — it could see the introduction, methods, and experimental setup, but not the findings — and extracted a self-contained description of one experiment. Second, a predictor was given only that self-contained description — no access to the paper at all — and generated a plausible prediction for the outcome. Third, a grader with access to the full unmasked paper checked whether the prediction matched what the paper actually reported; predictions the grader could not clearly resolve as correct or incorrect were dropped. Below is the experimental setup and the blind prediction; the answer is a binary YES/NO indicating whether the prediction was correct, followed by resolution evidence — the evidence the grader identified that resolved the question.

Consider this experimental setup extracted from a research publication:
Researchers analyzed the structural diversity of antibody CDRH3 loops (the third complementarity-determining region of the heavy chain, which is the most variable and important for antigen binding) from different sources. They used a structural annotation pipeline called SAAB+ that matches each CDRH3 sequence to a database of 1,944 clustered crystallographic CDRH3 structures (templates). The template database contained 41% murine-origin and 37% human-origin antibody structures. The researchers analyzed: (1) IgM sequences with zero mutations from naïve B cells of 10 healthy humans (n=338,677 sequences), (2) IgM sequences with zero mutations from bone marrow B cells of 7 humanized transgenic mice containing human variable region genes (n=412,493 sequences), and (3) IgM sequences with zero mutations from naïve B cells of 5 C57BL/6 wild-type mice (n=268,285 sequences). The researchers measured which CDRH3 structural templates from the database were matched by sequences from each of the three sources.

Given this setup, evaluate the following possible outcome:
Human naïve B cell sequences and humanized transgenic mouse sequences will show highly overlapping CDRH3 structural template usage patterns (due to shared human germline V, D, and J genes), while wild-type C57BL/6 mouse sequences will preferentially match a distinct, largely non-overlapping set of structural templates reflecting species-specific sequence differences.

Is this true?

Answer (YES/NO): NO